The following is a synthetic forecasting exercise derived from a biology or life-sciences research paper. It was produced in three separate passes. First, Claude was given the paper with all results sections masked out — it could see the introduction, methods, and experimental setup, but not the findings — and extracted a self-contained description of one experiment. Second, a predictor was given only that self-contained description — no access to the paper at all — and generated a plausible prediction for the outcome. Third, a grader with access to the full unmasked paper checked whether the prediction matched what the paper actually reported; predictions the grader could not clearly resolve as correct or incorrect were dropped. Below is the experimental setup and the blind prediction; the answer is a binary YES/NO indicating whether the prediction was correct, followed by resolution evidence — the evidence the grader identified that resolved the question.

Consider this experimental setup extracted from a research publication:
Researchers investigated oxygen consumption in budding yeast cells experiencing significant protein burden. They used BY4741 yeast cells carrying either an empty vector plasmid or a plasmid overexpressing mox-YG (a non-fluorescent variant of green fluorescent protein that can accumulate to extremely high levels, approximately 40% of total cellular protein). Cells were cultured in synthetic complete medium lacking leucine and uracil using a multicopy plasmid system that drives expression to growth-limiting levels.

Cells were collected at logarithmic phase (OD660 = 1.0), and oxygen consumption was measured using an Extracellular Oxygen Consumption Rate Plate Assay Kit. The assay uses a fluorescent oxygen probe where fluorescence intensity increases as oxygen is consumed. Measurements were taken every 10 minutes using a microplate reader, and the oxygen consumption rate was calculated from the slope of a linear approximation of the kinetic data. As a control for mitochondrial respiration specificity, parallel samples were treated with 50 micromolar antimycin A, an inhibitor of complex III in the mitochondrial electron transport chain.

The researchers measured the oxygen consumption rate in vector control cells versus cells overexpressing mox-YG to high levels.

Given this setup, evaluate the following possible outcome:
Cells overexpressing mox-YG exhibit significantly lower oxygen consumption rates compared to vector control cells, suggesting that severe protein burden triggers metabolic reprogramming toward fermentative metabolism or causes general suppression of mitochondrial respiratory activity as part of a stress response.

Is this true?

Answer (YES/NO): NO